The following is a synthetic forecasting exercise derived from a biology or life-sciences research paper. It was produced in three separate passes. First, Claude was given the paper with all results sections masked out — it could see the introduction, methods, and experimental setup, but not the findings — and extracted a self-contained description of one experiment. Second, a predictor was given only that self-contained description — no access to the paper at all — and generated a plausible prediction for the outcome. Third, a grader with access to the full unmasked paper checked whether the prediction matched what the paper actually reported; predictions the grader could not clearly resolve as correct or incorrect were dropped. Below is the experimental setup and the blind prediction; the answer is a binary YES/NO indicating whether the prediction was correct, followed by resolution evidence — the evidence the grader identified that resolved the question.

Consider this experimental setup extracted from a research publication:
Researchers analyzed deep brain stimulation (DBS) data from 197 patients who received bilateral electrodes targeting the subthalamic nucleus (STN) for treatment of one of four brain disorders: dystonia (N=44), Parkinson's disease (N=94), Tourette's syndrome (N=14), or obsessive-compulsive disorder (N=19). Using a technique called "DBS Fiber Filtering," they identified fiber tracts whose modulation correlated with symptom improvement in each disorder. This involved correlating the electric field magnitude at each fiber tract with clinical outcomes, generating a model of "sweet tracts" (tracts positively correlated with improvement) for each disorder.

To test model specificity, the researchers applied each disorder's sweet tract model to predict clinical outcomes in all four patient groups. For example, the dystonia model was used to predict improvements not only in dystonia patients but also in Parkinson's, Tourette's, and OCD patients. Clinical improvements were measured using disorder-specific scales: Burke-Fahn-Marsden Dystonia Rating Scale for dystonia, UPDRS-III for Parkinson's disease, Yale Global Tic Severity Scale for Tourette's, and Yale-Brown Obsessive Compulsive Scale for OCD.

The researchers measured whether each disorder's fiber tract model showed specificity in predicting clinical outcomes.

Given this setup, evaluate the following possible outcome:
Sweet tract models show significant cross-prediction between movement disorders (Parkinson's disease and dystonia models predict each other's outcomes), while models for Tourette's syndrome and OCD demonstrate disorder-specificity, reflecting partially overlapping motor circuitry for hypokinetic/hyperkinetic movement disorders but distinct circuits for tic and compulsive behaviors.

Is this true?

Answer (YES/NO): NO